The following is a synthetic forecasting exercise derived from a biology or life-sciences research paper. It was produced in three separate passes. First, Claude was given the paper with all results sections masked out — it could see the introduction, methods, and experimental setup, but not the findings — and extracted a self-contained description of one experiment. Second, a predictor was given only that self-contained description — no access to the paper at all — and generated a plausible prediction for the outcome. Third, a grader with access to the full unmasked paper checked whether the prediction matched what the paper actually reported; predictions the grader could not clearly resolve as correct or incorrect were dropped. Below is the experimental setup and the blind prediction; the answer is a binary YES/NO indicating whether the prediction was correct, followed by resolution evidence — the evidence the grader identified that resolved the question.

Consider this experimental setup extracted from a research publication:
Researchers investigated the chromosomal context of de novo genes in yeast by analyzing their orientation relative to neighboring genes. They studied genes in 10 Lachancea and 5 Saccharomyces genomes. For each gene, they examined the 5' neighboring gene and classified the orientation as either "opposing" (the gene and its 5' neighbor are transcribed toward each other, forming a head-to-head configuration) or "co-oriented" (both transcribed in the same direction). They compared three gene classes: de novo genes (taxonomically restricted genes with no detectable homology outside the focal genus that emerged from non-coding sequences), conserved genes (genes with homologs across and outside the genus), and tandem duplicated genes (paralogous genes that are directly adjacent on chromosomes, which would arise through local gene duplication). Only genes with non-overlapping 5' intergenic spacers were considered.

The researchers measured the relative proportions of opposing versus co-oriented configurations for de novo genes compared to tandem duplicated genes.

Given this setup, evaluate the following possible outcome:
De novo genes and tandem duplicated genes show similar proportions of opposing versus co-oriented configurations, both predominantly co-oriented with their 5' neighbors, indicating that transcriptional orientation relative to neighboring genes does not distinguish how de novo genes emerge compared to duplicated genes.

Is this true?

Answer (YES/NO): NO